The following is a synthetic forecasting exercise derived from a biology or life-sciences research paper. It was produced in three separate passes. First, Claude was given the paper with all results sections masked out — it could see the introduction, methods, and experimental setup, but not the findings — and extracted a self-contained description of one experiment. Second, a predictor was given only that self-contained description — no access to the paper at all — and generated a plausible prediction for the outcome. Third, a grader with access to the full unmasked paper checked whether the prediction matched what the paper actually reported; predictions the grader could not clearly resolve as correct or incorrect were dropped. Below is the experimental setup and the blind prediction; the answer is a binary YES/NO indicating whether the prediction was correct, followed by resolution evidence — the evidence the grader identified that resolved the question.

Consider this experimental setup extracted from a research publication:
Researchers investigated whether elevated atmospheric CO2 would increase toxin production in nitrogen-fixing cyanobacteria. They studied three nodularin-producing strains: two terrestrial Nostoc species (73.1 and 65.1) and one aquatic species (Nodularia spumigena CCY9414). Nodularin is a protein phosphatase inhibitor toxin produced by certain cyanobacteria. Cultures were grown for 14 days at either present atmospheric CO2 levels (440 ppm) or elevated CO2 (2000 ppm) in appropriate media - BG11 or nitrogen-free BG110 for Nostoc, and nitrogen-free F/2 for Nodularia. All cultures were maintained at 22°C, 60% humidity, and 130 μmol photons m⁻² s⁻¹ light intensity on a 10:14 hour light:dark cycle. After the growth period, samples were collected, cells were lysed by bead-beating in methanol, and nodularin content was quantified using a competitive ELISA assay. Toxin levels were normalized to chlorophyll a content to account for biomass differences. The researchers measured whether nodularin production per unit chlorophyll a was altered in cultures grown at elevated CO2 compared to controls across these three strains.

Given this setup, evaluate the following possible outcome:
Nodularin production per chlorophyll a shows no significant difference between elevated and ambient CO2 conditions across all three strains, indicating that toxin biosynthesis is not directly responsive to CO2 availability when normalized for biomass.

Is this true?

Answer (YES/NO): YES